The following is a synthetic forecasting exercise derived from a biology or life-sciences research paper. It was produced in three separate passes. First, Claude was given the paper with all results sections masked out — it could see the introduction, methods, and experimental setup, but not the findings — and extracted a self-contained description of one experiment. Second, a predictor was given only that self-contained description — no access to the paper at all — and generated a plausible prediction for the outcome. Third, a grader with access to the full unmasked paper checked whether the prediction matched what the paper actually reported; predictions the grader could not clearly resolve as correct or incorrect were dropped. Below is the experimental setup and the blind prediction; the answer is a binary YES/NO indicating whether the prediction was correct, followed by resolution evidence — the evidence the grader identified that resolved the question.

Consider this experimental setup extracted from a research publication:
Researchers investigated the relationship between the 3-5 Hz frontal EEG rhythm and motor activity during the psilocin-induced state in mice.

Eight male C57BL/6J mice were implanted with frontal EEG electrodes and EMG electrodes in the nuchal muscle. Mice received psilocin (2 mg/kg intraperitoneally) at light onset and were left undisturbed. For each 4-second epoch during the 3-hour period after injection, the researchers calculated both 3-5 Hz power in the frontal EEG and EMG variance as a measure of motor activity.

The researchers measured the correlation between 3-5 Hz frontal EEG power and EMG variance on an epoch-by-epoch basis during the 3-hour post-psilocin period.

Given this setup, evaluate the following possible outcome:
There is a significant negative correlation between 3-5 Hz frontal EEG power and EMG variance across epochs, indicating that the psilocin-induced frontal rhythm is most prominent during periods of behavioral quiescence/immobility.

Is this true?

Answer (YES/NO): YES